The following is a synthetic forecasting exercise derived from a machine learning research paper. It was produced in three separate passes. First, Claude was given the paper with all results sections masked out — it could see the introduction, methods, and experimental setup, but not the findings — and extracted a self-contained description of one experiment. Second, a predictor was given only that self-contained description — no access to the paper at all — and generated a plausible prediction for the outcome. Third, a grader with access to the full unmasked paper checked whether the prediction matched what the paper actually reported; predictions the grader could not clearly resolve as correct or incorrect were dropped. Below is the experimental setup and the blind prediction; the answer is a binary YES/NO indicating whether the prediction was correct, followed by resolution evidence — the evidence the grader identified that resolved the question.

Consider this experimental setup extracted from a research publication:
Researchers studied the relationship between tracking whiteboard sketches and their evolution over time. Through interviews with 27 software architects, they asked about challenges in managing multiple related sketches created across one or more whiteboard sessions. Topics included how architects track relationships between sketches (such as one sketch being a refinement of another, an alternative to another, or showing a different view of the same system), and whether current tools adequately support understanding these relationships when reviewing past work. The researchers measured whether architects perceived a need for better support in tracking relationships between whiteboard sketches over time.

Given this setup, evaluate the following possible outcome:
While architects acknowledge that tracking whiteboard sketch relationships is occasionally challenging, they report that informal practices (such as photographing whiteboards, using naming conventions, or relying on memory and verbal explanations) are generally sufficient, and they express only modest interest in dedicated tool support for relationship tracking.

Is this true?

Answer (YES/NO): NO